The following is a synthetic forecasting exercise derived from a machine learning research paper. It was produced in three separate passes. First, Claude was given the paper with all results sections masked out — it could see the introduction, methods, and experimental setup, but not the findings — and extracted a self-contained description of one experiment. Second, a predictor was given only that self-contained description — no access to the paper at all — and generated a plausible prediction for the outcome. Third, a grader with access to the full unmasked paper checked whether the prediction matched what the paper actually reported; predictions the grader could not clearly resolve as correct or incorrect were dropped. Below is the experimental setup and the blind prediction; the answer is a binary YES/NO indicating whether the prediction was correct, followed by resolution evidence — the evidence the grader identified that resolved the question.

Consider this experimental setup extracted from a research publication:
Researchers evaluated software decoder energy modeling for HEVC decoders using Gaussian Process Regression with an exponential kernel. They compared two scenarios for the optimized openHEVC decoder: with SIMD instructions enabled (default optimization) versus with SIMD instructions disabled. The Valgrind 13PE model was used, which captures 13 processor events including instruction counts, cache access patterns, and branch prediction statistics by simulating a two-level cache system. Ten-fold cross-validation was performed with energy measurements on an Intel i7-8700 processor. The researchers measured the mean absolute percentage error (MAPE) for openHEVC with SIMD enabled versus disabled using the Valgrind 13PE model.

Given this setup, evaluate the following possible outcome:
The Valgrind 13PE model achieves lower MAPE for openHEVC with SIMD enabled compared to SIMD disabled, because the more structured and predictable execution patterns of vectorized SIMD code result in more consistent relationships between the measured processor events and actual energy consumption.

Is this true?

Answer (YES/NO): NO